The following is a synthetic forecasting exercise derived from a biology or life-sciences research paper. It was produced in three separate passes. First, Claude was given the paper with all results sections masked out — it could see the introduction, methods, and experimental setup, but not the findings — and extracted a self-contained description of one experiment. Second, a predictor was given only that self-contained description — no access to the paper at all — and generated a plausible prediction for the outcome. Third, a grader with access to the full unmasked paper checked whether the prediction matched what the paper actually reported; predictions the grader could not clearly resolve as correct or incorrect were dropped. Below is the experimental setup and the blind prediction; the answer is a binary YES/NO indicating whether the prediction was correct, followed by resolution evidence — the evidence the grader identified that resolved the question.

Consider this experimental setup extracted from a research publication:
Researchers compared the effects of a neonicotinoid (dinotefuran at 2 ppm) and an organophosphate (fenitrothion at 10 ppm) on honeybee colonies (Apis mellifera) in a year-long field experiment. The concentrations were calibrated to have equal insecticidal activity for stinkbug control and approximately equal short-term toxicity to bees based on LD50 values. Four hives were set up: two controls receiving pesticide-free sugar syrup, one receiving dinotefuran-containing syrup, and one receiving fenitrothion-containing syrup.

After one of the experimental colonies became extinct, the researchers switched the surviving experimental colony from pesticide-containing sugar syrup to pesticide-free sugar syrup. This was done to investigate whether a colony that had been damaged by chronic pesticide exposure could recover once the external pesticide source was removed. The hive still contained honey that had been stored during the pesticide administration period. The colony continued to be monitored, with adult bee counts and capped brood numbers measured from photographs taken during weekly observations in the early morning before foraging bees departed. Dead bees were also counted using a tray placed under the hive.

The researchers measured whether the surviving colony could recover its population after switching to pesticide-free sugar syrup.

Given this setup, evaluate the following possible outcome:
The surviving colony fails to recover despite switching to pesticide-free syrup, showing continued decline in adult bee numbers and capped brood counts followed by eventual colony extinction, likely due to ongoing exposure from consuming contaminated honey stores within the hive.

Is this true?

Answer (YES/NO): NO